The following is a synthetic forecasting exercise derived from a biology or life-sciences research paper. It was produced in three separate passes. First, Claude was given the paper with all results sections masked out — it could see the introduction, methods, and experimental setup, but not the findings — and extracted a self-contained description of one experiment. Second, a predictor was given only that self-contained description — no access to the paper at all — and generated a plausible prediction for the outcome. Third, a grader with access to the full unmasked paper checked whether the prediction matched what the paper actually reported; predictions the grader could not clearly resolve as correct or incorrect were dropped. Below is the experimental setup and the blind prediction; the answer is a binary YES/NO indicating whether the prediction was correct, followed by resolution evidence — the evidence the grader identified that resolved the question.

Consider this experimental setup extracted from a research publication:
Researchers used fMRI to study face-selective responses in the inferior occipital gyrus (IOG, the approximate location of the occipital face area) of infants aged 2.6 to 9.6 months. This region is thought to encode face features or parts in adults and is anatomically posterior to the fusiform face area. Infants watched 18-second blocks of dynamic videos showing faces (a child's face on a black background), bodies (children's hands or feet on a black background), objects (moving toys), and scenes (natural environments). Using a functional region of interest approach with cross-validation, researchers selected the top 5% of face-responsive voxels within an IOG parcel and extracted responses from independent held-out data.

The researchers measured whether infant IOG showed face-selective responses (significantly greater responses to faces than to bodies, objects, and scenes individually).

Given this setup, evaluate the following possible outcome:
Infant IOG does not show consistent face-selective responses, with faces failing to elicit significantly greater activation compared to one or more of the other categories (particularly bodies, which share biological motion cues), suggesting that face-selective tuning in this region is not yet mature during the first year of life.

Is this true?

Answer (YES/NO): NO